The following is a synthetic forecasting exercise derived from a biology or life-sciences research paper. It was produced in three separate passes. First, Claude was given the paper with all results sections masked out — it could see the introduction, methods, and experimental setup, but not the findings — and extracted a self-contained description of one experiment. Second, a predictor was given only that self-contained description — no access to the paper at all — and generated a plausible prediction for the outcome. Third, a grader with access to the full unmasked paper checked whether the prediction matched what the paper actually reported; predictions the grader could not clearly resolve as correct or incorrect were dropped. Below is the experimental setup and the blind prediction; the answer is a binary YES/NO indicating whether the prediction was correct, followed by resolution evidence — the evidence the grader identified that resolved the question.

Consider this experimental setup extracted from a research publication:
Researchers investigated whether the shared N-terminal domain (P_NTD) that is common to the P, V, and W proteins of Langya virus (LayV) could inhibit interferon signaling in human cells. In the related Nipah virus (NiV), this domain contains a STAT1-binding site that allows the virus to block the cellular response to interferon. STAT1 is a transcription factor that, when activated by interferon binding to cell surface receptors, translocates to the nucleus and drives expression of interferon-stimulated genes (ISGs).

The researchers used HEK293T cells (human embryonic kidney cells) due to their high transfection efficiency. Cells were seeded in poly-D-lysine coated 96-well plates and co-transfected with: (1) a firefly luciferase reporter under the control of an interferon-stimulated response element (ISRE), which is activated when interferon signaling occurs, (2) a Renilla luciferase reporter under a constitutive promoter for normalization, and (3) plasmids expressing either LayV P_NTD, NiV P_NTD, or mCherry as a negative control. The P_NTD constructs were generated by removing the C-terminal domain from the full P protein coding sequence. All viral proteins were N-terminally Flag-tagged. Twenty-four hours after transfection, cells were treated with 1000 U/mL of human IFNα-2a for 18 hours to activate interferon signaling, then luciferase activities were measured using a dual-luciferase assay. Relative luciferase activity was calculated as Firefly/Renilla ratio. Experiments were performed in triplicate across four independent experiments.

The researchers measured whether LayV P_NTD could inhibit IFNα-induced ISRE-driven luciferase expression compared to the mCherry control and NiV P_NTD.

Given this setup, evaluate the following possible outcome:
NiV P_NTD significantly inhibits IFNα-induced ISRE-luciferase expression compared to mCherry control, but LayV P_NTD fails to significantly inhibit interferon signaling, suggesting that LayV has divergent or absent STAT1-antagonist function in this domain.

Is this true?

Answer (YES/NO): NO